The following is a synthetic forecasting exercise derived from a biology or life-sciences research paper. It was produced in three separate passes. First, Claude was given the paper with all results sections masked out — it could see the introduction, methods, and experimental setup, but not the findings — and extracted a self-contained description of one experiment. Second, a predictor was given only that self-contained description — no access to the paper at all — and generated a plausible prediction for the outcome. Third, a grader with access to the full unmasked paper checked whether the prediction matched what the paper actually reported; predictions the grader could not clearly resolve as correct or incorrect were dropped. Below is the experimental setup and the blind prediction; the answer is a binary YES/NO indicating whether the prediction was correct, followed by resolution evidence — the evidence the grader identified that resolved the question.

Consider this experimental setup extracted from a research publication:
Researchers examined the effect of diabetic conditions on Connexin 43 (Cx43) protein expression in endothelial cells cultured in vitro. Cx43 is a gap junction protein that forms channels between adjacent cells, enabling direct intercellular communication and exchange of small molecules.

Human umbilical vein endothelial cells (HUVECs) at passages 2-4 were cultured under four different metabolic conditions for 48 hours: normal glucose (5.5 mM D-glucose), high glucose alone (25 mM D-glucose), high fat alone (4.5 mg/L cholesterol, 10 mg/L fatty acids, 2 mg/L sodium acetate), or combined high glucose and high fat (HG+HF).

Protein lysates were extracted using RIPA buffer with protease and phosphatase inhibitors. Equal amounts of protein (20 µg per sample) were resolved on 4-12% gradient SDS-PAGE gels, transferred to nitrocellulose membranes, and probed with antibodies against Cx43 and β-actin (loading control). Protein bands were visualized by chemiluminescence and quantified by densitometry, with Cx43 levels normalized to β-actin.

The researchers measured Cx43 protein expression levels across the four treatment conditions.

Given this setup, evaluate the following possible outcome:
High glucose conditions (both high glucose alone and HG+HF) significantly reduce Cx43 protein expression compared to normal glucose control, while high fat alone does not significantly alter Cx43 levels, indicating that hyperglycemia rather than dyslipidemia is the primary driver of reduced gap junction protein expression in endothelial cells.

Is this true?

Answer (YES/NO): NO